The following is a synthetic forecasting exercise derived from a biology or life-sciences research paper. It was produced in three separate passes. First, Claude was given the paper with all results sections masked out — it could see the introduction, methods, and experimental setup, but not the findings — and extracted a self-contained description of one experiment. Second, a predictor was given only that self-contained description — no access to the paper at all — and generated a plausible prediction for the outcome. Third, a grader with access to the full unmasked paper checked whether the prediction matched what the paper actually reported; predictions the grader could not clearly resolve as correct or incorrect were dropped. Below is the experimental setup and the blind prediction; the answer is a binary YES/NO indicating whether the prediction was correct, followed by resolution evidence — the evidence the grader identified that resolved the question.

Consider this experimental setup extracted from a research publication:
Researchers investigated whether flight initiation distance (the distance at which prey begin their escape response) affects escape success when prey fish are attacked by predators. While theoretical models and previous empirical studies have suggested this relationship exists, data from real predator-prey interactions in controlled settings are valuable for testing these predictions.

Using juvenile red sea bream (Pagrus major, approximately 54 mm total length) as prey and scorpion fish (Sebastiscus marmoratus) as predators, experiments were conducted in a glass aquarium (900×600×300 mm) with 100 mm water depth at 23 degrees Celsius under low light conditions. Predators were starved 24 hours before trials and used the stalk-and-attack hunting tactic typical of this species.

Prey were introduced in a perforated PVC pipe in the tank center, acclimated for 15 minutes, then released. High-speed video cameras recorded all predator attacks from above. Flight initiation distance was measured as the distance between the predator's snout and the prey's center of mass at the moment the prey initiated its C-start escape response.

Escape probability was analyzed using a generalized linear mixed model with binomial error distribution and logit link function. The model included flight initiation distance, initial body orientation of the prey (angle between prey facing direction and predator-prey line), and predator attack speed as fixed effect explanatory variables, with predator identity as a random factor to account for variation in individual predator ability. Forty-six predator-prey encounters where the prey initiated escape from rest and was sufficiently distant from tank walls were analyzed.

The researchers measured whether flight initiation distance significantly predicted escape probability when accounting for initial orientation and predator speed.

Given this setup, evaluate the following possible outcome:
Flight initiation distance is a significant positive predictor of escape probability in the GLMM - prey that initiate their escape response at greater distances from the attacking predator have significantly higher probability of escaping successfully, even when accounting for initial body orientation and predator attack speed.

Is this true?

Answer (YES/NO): YES